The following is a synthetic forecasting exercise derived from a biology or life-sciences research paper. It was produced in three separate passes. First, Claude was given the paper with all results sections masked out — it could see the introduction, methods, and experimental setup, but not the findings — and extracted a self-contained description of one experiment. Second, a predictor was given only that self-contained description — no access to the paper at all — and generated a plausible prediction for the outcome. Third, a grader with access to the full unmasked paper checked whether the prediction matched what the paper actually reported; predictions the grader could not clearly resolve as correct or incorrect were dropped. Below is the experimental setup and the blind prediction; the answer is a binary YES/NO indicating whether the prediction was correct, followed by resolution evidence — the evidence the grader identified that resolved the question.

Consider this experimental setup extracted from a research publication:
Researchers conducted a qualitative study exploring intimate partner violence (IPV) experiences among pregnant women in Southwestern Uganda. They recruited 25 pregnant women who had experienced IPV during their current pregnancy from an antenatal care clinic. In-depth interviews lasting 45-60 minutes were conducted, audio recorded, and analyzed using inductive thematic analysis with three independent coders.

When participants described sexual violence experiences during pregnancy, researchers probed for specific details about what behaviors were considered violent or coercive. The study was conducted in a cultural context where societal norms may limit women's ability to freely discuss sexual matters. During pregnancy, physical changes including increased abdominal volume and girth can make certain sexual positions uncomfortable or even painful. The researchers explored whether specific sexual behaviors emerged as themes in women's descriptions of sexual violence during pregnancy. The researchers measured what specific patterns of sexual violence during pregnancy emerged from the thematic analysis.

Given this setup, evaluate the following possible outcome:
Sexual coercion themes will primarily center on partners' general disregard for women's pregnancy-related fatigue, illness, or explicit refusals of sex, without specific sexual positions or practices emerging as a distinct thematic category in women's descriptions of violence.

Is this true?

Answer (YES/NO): NO